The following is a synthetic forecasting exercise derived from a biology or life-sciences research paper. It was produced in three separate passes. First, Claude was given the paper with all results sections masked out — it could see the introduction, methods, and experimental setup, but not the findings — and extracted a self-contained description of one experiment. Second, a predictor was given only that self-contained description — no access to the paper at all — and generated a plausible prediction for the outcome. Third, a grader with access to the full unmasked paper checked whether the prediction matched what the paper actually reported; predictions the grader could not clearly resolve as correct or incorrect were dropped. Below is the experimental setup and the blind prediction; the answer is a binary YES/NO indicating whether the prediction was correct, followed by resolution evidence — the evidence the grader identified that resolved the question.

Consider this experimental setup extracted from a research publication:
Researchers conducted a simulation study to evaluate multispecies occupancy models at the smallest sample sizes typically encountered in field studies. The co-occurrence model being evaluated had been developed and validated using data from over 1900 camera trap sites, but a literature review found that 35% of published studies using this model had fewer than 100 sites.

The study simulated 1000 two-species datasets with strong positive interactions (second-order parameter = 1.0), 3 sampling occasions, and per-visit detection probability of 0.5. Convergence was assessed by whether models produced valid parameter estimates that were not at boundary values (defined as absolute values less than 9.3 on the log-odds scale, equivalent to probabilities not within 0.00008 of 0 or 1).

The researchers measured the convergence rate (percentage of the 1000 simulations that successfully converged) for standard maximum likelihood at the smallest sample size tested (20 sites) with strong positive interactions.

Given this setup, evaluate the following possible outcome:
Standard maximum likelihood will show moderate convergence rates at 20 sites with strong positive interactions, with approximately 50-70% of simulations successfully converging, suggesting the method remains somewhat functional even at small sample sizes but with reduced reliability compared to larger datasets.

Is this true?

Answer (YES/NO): NO